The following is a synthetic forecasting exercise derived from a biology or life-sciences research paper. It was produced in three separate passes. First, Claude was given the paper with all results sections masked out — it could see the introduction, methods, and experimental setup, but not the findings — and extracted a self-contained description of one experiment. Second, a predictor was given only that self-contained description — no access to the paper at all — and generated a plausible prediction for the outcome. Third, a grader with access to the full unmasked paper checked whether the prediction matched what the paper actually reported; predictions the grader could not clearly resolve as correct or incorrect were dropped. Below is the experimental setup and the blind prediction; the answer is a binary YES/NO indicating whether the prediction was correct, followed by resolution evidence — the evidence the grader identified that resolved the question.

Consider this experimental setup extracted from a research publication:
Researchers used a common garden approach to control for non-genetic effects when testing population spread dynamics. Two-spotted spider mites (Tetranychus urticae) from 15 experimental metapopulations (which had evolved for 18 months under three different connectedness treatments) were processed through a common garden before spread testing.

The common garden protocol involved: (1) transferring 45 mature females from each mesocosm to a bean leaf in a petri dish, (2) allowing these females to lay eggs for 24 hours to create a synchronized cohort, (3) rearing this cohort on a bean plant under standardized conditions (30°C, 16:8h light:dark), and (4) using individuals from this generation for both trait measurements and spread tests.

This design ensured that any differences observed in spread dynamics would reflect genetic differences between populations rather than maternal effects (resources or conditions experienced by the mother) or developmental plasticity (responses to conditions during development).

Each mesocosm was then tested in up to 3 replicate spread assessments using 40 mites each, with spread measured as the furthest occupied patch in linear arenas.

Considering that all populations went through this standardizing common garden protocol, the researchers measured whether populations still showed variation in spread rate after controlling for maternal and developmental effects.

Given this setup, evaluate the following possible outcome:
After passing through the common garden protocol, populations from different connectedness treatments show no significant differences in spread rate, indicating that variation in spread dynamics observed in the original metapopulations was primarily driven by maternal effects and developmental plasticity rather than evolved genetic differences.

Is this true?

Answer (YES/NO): NO